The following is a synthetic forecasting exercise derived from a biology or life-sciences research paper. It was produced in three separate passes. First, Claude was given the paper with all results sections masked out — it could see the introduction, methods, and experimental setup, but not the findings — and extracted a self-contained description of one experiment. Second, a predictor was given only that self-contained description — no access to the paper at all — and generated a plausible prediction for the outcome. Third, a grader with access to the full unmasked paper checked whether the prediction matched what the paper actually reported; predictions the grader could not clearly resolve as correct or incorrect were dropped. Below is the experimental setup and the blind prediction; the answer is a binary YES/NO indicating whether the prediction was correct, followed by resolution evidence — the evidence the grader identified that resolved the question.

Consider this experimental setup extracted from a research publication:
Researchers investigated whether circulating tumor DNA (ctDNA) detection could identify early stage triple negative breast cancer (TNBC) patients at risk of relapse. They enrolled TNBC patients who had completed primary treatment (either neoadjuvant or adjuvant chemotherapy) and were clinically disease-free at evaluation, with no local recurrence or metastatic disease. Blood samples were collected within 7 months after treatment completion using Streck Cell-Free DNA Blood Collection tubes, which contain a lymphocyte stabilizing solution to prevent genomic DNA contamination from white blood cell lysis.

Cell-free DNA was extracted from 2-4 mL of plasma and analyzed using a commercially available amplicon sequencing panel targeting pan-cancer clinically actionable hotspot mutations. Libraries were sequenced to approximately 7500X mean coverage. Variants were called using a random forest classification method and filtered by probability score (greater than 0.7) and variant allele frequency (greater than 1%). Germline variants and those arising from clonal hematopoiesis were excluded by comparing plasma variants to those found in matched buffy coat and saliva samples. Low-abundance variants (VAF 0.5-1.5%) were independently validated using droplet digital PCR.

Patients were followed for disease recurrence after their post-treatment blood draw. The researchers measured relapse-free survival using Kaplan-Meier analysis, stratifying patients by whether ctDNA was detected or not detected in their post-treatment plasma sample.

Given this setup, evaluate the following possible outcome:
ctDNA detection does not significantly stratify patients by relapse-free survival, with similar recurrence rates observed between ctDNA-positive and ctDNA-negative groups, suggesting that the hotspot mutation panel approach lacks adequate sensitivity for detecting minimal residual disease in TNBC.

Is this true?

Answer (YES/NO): NO